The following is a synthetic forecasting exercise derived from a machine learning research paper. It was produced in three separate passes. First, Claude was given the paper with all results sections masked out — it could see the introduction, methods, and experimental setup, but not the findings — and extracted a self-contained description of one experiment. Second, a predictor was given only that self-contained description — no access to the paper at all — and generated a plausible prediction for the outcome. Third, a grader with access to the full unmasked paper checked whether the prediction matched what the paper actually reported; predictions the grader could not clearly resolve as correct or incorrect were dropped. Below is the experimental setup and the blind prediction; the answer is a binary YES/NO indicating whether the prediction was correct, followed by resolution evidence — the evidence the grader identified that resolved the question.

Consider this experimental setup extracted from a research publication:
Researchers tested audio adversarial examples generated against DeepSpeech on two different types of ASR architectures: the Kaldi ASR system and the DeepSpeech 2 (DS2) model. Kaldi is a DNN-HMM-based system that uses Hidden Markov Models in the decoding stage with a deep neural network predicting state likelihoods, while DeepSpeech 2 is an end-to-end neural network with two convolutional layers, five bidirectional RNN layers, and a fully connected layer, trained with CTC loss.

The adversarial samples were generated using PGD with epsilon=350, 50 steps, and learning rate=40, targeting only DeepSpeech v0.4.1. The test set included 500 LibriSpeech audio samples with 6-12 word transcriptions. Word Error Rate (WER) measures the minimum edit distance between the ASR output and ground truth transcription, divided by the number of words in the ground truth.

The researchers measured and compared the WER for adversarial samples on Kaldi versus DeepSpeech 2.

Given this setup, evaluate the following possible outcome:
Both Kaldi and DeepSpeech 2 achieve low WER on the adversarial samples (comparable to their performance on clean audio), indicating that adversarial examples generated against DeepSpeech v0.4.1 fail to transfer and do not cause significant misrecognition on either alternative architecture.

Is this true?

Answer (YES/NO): NO